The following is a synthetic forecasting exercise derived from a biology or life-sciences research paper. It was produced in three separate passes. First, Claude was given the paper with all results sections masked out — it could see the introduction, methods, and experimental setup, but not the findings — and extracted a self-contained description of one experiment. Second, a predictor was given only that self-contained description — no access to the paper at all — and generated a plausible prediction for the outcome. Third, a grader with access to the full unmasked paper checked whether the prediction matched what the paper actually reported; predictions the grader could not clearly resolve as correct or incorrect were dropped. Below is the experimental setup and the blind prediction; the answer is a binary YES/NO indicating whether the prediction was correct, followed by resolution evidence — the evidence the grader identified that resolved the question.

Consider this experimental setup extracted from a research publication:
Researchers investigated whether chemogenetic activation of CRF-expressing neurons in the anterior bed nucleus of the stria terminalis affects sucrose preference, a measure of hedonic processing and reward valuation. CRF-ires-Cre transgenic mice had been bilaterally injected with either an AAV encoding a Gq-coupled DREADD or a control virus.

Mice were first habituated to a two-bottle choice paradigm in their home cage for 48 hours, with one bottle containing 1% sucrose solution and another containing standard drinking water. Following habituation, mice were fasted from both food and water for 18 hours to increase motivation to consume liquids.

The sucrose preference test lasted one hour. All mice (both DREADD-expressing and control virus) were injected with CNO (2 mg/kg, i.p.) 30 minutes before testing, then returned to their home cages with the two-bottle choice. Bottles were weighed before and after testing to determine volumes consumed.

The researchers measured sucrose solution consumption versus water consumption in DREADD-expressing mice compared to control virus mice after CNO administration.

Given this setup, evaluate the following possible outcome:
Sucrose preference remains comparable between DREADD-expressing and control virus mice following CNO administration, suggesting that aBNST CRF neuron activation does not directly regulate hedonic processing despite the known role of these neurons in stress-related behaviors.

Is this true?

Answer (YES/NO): YES